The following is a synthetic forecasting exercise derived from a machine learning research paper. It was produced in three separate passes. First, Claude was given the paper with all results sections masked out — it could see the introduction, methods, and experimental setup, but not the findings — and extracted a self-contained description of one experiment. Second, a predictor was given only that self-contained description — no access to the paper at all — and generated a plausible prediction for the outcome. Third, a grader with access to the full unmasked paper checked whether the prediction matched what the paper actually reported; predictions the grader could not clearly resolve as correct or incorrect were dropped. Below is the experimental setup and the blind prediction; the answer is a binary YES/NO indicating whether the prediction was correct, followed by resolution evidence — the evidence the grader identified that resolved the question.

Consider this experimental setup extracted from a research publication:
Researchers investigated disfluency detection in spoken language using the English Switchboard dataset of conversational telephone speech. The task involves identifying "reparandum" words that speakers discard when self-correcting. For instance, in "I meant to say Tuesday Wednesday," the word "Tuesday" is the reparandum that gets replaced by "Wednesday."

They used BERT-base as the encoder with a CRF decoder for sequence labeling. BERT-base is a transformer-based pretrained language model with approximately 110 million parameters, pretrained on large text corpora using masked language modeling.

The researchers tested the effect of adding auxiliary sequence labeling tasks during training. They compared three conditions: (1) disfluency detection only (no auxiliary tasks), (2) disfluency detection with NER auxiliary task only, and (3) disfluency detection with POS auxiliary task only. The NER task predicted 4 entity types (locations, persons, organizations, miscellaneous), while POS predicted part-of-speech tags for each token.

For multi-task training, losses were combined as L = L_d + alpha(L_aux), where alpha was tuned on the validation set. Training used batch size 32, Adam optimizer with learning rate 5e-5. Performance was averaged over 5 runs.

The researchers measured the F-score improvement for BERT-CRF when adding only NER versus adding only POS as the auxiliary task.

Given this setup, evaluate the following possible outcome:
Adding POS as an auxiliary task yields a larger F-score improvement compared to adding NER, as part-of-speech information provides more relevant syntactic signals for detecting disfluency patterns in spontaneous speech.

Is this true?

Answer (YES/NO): YES